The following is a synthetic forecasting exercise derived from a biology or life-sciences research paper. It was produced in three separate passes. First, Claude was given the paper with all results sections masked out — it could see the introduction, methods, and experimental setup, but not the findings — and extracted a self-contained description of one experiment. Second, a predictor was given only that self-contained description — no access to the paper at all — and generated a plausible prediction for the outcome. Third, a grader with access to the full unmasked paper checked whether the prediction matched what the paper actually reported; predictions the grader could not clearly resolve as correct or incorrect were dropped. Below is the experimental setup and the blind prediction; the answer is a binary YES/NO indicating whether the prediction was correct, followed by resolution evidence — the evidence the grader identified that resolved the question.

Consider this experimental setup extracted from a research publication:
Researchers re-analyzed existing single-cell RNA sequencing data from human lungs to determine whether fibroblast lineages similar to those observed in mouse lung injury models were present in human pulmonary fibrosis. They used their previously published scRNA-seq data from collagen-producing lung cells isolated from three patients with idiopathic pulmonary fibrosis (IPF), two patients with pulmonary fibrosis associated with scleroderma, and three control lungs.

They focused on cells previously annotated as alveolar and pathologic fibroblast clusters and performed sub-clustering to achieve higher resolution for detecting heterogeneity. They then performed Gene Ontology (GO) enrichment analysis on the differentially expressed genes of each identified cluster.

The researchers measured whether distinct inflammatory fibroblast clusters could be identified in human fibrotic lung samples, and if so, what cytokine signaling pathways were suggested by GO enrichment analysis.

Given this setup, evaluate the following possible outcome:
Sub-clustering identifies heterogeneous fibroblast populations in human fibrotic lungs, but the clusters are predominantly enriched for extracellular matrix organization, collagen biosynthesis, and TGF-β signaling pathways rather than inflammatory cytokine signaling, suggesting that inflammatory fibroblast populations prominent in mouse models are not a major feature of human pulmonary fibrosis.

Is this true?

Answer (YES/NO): NO